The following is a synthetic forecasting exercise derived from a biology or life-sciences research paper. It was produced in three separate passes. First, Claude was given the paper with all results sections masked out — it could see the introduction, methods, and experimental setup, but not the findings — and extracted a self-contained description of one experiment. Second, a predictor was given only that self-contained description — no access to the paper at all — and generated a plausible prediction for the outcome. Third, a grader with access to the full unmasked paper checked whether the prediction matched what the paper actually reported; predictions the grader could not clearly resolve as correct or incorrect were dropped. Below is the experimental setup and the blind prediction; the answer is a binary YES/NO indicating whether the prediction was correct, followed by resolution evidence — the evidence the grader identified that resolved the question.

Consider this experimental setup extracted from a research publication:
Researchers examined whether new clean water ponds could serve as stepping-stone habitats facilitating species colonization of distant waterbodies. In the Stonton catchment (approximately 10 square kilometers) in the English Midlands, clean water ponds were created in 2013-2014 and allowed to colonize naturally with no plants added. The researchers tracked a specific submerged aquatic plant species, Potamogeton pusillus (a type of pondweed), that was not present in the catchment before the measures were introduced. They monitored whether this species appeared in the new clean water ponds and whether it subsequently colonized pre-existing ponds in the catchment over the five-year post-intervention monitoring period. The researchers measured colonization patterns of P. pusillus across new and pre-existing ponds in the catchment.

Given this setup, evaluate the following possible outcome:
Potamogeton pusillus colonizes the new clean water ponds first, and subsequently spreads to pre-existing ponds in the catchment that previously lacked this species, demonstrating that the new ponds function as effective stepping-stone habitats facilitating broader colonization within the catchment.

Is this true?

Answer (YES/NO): YES